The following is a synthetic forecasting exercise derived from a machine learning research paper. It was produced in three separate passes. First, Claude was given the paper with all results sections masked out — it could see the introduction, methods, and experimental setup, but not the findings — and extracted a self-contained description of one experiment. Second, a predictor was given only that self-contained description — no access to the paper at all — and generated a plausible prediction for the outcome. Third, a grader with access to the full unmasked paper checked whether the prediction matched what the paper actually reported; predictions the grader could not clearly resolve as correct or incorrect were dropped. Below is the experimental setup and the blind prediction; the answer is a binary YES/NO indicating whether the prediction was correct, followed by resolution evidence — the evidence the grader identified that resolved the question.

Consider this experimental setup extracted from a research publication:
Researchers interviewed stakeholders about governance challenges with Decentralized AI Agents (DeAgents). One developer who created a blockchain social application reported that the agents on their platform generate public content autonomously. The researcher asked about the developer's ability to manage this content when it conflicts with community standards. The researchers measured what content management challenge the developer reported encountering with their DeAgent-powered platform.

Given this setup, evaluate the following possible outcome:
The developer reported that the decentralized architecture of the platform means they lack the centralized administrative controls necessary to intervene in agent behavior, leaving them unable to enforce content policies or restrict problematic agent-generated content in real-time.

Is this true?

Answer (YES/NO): NO